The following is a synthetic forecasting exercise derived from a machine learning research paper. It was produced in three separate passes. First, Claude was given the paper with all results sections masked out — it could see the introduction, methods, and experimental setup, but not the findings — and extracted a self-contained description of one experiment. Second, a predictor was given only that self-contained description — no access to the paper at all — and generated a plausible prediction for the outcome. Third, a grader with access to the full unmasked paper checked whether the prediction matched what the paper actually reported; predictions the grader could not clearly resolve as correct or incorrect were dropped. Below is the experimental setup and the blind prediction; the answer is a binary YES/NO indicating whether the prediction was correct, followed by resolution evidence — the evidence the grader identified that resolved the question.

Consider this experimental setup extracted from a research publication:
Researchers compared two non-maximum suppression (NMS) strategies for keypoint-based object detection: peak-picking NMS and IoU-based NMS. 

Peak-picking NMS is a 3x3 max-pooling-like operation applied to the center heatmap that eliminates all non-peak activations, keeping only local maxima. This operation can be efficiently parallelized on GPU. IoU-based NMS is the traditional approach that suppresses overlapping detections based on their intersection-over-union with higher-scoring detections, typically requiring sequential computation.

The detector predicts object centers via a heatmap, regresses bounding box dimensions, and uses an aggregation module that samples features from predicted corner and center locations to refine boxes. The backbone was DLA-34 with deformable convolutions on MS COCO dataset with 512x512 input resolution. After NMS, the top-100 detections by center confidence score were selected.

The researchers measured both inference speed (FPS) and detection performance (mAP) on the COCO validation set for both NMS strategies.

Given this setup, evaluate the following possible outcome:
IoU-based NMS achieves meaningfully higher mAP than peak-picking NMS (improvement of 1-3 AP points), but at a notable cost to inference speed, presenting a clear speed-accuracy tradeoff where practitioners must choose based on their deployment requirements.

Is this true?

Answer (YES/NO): NO